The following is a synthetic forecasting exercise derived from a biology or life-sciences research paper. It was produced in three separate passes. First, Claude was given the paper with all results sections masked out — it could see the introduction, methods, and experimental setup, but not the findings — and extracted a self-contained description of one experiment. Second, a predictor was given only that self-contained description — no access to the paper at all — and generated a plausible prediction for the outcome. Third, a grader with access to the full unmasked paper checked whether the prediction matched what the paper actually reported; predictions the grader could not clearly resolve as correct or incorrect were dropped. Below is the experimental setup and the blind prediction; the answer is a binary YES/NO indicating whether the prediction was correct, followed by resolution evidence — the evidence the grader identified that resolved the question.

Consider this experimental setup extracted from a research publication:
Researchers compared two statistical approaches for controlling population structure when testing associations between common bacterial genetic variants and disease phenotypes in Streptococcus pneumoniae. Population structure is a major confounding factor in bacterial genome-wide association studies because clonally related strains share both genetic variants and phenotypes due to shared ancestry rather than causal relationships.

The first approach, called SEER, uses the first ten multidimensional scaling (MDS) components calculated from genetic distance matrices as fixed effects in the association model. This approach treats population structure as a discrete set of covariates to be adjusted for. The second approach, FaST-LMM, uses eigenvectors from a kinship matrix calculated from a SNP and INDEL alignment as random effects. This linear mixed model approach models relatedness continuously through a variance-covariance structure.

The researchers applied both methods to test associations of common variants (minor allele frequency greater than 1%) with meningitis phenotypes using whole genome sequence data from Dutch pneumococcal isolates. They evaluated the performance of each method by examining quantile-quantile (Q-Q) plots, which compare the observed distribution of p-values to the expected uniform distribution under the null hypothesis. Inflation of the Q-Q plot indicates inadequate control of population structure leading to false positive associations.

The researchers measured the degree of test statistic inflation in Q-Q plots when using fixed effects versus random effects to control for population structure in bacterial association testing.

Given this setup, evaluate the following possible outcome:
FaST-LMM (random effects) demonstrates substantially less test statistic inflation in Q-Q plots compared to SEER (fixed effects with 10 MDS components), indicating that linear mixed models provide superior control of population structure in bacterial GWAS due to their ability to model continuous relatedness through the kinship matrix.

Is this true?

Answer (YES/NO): YES